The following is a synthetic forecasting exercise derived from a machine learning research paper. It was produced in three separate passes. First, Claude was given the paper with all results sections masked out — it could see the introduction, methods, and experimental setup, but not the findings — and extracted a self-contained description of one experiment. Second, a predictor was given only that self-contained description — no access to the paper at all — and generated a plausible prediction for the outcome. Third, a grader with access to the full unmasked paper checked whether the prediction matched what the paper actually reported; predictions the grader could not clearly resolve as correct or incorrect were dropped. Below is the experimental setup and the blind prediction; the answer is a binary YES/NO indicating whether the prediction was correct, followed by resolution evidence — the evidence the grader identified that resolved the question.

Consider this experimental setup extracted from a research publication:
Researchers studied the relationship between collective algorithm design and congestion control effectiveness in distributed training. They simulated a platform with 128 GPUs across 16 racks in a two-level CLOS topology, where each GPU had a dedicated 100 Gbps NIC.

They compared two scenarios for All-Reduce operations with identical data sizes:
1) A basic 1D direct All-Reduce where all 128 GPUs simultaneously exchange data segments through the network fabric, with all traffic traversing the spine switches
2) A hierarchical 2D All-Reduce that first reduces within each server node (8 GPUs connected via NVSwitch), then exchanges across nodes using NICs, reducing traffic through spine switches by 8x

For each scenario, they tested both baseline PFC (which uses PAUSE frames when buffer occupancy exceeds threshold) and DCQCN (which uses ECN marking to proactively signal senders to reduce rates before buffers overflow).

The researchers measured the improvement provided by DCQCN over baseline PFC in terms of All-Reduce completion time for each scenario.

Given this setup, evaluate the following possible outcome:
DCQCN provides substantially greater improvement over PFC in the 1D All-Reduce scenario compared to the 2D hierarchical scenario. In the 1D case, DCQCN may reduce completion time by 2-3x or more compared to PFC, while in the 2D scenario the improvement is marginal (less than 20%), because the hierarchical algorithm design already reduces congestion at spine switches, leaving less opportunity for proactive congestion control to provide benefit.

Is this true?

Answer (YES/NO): NO